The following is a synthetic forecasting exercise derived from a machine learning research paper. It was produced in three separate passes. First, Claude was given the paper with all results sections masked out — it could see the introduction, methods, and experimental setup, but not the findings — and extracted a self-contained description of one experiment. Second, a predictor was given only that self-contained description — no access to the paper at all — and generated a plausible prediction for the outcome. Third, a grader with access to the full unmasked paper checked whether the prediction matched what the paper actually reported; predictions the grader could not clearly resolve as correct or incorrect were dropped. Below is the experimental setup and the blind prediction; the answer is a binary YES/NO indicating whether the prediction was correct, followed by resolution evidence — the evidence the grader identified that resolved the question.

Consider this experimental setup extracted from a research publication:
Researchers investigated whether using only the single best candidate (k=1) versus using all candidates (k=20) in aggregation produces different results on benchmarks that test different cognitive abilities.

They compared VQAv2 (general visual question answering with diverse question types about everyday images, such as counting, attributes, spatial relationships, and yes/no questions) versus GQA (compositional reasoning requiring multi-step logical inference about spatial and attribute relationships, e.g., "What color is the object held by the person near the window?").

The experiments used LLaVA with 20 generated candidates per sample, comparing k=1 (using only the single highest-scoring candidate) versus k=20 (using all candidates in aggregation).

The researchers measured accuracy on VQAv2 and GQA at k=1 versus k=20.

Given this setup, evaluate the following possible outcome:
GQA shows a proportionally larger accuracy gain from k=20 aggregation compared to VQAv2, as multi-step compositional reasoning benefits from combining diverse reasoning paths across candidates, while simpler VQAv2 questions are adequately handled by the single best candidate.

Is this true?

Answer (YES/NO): NO